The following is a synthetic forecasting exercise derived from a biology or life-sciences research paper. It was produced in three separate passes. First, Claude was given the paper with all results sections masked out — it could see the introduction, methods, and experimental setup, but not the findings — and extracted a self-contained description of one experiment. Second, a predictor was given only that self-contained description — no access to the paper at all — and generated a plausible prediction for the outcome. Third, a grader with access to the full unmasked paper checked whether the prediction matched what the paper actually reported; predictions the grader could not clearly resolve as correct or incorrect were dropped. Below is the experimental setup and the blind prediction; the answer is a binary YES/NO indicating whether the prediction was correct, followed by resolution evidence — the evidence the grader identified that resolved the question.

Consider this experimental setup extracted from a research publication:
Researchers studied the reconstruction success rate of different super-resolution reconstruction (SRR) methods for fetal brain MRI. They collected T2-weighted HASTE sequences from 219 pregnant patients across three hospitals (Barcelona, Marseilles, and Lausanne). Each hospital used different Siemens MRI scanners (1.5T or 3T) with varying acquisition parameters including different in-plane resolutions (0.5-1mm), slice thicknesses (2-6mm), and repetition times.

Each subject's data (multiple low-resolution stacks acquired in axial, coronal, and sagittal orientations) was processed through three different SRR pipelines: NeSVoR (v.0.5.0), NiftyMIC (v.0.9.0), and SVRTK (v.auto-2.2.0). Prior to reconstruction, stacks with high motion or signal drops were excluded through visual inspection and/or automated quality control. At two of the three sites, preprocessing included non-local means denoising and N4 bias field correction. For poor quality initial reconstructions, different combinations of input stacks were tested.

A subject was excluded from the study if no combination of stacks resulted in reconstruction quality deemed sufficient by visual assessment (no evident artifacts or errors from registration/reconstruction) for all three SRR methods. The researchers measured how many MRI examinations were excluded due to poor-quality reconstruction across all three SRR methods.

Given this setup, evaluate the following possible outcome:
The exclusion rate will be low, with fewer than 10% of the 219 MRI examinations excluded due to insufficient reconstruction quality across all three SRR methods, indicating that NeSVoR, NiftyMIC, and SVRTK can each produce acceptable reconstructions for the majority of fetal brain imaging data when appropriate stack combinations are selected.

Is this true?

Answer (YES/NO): NO